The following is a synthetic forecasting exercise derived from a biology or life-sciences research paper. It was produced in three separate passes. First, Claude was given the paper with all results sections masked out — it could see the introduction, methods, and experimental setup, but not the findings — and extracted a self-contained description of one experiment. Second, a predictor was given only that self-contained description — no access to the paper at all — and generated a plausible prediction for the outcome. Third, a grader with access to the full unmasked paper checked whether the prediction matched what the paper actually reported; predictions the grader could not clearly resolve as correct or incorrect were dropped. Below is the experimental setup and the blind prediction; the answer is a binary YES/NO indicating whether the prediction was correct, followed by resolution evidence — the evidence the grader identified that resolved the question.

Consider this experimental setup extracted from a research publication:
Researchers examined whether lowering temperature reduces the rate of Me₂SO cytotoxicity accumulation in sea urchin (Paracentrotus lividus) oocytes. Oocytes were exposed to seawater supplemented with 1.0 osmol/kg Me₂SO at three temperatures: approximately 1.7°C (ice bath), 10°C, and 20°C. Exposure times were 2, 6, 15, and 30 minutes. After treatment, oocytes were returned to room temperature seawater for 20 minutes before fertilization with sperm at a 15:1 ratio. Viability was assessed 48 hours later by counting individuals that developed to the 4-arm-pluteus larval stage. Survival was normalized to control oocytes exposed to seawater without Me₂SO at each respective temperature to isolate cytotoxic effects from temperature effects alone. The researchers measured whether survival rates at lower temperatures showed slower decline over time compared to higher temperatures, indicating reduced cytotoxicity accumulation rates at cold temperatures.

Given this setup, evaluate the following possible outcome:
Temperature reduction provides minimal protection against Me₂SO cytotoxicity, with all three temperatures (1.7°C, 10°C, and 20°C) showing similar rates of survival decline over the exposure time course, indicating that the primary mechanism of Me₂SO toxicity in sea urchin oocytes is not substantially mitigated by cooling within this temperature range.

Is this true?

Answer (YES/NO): NO